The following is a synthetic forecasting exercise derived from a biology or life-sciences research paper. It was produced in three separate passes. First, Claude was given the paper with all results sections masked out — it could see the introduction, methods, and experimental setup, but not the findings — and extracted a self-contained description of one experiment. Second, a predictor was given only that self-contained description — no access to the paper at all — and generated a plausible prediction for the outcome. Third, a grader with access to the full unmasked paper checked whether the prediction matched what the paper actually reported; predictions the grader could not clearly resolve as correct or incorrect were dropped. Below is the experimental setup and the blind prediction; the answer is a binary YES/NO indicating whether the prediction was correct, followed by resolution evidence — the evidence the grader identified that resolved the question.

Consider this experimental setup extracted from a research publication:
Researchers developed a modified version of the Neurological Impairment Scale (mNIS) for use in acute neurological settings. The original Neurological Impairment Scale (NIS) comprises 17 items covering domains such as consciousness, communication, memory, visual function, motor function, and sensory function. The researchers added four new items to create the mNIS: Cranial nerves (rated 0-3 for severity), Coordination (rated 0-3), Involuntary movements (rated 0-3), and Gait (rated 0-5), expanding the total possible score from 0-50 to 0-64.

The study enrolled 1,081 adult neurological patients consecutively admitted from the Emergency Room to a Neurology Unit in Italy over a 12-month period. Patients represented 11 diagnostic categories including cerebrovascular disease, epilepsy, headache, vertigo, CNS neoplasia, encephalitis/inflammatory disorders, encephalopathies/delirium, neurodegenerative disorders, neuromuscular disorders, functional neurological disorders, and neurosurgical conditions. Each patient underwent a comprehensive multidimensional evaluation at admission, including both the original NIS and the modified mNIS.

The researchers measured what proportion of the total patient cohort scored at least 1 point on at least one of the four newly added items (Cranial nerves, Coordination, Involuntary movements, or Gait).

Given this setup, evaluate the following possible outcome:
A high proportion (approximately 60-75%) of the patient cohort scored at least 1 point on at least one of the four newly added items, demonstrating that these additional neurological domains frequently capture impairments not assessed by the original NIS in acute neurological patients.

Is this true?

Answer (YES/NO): NO